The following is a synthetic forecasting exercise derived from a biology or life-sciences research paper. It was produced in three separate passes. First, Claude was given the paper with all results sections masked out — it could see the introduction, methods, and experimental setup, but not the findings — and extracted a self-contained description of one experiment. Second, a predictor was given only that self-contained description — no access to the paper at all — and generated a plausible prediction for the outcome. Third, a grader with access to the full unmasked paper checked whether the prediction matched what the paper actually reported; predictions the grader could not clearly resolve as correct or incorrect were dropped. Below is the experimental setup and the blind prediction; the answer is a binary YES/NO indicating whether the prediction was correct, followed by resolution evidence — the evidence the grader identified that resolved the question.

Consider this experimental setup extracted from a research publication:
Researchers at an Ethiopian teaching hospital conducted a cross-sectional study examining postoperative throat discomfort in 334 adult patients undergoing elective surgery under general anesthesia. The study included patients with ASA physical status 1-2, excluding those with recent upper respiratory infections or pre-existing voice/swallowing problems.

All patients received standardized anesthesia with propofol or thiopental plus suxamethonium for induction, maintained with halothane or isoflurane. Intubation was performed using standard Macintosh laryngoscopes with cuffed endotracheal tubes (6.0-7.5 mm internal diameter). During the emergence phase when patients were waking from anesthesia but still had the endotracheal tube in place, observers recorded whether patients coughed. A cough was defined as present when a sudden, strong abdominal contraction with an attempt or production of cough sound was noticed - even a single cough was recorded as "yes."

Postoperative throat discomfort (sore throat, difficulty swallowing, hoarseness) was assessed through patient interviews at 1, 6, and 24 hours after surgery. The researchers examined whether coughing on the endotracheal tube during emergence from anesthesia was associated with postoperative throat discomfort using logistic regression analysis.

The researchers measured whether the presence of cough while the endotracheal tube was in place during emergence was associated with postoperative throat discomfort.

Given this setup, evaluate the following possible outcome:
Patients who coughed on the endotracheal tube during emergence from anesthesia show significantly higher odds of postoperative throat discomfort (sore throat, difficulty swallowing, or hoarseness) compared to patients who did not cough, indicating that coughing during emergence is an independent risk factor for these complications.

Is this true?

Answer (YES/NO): NO